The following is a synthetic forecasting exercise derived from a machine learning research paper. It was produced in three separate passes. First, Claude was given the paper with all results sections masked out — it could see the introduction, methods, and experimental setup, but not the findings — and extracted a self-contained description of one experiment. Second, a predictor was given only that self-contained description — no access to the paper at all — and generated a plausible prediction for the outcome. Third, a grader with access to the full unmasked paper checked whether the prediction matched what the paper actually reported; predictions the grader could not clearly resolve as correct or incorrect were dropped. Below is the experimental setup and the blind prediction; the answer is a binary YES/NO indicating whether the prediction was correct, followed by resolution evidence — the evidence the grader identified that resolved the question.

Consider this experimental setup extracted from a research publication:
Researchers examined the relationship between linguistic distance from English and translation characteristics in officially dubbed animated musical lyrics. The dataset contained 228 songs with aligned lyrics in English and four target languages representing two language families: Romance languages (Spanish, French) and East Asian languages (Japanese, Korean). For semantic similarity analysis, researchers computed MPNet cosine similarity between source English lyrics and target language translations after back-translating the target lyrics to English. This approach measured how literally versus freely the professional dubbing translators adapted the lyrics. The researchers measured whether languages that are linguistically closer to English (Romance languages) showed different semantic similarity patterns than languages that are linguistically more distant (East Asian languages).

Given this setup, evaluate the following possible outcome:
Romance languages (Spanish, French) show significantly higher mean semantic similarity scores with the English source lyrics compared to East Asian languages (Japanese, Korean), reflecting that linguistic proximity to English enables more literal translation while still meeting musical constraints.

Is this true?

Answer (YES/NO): YES